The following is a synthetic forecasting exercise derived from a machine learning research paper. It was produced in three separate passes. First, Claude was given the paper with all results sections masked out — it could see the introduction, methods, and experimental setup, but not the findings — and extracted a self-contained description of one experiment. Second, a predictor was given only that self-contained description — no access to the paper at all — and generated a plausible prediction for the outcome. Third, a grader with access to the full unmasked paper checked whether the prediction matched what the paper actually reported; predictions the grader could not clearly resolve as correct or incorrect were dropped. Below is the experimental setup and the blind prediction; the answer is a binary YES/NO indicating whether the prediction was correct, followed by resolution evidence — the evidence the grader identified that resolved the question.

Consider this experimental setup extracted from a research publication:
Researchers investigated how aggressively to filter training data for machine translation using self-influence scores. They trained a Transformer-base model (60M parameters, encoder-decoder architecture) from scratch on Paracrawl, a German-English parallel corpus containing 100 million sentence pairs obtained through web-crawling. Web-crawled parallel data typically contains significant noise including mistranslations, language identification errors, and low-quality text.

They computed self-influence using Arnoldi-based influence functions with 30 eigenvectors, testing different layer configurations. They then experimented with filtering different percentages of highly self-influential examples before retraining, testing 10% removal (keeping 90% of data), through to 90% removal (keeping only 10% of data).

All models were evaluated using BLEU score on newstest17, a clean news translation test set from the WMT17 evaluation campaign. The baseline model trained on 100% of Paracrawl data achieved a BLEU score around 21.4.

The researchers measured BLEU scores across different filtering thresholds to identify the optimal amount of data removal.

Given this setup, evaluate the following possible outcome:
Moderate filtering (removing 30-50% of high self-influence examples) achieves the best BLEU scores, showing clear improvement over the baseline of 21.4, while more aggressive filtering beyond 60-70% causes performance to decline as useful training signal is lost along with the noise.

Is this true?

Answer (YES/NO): NO